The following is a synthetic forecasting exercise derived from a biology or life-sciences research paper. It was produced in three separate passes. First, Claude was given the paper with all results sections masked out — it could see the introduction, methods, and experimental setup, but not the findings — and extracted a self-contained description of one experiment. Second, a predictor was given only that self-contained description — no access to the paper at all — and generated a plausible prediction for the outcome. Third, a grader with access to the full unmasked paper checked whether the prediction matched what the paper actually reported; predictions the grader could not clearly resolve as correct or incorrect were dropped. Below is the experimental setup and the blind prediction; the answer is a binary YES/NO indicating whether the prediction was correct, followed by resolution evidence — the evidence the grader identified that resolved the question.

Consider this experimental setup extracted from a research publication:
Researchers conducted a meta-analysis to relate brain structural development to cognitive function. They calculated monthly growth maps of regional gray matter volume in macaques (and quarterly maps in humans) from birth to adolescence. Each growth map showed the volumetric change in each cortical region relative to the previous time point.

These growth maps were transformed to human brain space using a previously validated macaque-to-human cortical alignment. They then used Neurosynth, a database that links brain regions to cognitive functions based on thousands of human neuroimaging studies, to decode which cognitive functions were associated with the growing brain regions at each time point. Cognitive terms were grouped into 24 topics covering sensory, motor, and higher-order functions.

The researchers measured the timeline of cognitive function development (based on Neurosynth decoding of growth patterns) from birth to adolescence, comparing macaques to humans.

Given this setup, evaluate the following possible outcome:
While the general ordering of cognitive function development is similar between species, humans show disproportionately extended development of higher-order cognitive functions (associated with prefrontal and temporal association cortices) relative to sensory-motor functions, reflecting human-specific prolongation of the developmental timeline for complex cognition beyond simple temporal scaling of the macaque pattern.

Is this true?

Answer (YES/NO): YES